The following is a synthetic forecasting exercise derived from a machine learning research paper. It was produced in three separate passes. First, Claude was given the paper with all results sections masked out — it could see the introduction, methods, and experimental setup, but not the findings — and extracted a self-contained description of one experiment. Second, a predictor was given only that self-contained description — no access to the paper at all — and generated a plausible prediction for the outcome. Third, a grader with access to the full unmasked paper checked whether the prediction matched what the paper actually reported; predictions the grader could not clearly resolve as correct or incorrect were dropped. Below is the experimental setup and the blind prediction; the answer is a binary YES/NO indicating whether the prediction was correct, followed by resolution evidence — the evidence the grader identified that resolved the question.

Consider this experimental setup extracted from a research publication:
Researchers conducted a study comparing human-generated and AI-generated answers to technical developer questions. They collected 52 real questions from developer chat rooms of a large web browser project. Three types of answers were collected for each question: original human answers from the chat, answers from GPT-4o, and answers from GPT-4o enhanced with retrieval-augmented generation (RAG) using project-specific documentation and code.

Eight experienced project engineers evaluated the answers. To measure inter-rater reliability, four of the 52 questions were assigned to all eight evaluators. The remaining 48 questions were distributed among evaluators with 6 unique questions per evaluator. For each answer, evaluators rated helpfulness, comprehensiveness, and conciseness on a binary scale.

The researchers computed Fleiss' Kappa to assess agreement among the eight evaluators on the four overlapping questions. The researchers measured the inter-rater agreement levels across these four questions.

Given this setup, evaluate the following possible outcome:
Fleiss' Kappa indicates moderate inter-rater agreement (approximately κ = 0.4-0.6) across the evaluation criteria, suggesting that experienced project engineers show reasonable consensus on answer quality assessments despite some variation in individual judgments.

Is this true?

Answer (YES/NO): NO